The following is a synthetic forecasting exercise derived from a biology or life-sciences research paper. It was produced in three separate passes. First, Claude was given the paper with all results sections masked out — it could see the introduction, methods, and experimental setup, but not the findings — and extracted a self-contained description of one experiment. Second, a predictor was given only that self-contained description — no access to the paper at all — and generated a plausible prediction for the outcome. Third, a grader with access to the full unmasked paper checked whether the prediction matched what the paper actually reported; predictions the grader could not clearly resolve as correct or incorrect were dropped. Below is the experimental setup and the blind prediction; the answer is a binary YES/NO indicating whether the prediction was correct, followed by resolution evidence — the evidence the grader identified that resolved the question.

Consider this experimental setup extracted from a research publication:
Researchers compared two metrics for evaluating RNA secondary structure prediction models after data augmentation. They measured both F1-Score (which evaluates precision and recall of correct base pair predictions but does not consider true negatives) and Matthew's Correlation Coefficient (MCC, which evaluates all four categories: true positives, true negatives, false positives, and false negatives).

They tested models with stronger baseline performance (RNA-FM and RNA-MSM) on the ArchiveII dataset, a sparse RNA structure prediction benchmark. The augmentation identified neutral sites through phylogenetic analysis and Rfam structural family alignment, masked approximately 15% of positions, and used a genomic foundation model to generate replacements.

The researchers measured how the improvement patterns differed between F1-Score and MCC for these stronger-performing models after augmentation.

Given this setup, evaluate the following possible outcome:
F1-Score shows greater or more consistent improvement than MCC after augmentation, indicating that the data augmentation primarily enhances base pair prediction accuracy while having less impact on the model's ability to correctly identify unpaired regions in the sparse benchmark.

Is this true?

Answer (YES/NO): NO